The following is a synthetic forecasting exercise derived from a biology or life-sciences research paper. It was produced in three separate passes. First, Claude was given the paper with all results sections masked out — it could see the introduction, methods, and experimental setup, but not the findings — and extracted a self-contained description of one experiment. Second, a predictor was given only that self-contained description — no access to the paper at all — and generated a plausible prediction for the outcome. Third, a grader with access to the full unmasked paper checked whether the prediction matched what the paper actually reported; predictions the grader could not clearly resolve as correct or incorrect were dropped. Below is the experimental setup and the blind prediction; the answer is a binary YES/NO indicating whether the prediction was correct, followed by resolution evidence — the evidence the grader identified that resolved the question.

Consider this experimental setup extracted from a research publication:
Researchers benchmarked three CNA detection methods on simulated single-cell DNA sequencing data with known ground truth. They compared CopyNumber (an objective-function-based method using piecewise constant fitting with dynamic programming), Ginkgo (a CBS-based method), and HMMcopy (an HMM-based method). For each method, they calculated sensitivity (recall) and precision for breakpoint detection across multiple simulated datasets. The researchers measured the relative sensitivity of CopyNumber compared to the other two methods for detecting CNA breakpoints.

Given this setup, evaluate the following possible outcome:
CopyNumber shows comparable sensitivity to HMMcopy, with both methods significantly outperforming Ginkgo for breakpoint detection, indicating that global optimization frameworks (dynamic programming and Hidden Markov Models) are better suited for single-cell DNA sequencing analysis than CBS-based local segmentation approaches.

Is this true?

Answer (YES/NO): NO